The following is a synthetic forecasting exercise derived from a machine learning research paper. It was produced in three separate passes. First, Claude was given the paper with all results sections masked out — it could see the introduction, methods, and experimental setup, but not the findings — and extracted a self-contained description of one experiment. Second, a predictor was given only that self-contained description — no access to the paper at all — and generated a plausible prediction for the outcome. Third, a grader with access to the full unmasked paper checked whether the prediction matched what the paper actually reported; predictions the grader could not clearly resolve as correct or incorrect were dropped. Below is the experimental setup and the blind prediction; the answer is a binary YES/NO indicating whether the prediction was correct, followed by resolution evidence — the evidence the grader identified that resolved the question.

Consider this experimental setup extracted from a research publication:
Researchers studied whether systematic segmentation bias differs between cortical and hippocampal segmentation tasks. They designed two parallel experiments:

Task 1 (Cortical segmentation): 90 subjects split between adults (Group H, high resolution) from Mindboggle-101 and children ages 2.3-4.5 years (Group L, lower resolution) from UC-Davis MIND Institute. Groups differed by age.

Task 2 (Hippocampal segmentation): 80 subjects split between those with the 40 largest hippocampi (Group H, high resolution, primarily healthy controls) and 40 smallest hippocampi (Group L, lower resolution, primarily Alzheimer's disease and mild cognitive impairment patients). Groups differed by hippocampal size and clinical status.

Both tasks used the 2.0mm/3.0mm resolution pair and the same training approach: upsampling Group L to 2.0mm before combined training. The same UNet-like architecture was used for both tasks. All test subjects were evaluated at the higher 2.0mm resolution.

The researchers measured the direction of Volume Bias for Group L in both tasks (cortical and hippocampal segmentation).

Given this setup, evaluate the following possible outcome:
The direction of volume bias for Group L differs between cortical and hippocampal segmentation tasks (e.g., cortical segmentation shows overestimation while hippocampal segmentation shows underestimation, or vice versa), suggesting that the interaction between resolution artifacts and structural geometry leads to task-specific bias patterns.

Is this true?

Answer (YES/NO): NO